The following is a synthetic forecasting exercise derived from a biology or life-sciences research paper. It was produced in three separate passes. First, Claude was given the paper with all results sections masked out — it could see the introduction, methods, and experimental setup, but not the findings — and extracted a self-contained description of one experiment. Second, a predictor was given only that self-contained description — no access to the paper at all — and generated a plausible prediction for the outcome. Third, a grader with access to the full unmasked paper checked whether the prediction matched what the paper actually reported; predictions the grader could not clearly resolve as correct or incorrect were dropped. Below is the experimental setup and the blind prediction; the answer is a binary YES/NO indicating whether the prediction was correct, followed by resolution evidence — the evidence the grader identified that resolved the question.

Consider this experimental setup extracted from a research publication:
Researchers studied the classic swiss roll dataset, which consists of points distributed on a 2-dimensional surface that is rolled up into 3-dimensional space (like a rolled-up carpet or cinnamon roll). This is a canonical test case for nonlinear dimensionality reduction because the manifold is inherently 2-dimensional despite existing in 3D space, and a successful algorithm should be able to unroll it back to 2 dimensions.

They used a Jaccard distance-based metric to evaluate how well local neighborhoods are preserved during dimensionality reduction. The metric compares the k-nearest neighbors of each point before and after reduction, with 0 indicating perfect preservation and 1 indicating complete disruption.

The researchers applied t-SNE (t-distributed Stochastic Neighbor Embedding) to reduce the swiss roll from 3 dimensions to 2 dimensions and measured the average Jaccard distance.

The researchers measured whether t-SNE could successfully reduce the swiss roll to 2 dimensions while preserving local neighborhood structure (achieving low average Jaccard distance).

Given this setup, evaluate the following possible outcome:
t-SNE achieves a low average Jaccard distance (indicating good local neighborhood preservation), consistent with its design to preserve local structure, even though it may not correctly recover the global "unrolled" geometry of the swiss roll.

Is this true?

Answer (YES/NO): YES